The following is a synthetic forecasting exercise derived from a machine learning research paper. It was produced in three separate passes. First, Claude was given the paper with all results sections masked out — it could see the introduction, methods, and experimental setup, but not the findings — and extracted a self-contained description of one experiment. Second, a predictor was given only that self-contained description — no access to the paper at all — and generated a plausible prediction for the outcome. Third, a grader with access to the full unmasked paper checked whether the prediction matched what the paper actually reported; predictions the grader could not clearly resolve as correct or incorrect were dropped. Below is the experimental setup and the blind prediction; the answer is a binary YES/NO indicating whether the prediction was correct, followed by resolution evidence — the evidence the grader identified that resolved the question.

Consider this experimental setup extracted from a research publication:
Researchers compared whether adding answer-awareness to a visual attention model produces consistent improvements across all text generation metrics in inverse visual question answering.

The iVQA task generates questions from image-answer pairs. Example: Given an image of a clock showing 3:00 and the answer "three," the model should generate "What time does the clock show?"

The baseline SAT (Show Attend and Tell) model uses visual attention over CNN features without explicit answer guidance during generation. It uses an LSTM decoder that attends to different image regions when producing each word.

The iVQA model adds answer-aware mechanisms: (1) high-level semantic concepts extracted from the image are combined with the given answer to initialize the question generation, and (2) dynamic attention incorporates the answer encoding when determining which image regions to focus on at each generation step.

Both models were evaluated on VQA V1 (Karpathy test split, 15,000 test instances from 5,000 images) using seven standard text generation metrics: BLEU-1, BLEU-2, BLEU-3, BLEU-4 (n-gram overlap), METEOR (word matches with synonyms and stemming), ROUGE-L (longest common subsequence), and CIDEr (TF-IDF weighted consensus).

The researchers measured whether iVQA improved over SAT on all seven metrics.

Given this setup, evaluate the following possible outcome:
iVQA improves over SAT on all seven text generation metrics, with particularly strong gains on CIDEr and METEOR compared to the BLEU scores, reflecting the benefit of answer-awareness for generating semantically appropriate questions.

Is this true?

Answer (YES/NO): NO